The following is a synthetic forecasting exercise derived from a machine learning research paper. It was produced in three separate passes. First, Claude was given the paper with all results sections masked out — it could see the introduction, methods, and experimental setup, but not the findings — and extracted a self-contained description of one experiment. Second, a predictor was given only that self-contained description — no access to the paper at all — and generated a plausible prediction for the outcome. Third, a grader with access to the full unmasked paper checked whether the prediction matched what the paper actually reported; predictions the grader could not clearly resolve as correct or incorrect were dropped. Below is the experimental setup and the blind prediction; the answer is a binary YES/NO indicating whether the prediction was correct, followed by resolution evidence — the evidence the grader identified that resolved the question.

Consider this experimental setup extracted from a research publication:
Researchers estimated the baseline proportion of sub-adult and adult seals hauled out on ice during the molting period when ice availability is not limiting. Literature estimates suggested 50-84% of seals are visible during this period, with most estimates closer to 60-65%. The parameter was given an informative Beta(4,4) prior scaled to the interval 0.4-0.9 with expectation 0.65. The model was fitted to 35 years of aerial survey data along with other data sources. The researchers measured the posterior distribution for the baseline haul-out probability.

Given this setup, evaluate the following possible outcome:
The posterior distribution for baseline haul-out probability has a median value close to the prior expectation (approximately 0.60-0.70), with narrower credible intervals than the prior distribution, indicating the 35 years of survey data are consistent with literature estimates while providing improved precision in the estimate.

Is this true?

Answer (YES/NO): YES